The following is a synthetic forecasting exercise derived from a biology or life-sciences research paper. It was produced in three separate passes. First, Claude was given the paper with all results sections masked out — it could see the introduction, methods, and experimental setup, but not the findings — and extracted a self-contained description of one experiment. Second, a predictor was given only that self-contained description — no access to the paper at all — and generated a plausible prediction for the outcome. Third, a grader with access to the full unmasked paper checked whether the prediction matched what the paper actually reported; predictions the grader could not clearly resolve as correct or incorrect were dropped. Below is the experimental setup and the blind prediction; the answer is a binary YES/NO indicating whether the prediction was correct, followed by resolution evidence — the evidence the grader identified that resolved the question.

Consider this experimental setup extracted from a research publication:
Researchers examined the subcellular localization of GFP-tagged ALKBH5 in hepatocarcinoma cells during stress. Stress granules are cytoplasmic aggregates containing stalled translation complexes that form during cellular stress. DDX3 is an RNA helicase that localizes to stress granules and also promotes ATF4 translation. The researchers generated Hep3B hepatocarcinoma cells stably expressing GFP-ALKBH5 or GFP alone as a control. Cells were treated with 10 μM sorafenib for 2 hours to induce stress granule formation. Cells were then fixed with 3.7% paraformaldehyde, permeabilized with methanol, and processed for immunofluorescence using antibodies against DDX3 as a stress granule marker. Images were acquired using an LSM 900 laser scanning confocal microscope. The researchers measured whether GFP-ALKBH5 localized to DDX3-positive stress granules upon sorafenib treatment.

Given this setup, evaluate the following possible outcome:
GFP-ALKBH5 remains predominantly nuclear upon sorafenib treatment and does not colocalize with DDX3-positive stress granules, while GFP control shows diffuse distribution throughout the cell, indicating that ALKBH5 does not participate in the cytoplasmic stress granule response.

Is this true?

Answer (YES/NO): YES